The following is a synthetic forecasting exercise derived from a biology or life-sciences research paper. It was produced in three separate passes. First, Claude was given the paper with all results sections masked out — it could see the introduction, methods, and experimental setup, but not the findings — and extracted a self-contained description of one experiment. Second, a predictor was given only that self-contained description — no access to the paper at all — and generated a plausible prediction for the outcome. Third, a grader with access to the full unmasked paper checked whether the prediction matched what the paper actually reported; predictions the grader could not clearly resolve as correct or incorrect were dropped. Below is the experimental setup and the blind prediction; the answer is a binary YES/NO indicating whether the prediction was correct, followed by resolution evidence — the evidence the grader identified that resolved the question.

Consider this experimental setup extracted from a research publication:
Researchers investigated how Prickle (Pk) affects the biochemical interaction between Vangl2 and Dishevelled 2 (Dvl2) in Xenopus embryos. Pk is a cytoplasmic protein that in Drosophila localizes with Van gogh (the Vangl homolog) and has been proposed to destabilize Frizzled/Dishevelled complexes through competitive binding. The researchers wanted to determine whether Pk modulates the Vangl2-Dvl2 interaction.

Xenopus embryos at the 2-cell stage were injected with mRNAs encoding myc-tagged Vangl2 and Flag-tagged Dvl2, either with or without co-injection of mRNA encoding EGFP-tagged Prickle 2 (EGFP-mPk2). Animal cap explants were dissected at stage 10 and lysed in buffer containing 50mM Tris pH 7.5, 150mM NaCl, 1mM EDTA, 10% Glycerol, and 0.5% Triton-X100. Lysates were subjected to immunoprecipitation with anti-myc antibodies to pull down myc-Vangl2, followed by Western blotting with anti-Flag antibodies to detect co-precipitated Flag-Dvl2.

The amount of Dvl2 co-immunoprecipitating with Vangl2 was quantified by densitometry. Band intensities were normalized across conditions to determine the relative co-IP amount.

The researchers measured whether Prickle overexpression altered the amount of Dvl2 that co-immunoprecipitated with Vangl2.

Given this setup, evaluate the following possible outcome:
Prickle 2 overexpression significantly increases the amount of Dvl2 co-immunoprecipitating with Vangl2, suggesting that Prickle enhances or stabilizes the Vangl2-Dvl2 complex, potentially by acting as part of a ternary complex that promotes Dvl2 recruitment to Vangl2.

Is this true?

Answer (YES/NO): NO